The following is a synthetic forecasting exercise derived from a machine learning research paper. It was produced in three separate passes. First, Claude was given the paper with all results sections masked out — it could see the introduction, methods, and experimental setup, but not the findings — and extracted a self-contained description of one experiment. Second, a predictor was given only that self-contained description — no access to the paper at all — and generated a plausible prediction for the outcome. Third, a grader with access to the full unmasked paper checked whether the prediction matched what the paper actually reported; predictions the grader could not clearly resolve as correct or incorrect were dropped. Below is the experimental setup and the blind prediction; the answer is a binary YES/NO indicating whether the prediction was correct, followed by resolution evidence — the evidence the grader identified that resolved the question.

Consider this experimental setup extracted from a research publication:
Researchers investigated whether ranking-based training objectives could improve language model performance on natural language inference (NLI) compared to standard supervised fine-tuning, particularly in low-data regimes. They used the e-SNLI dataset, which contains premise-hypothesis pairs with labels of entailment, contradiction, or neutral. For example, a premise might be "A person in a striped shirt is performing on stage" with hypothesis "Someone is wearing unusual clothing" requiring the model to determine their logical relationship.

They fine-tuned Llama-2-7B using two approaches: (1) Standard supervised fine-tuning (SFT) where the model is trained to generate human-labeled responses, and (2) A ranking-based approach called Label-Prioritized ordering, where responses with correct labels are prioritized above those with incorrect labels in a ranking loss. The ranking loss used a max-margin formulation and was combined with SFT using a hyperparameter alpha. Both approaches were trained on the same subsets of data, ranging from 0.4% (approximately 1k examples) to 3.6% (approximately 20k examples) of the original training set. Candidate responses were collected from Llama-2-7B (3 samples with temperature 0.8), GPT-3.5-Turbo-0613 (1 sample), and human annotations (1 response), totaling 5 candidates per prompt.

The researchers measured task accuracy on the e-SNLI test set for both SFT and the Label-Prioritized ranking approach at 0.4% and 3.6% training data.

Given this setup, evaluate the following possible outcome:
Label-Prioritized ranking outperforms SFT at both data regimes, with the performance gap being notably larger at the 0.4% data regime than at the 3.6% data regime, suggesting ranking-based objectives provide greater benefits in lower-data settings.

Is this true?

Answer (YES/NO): YES